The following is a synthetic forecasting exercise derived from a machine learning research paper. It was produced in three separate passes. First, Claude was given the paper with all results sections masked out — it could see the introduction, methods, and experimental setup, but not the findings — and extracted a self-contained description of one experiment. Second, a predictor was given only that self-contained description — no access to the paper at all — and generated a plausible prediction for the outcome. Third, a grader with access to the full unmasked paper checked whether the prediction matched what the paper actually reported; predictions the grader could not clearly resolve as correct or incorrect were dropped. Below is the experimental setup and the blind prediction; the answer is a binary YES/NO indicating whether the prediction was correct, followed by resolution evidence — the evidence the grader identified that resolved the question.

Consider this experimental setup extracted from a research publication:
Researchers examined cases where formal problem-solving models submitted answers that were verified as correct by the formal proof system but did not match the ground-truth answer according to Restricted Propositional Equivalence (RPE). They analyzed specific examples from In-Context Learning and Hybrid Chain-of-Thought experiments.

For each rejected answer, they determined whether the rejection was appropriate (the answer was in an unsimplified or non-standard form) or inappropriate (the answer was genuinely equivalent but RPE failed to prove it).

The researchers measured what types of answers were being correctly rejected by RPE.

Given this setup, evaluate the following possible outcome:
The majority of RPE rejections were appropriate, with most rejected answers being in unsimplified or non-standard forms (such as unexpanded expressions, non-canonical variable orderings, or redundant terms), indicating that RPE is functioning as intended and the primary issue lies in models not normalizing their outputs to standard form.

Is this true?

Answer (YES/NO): YES